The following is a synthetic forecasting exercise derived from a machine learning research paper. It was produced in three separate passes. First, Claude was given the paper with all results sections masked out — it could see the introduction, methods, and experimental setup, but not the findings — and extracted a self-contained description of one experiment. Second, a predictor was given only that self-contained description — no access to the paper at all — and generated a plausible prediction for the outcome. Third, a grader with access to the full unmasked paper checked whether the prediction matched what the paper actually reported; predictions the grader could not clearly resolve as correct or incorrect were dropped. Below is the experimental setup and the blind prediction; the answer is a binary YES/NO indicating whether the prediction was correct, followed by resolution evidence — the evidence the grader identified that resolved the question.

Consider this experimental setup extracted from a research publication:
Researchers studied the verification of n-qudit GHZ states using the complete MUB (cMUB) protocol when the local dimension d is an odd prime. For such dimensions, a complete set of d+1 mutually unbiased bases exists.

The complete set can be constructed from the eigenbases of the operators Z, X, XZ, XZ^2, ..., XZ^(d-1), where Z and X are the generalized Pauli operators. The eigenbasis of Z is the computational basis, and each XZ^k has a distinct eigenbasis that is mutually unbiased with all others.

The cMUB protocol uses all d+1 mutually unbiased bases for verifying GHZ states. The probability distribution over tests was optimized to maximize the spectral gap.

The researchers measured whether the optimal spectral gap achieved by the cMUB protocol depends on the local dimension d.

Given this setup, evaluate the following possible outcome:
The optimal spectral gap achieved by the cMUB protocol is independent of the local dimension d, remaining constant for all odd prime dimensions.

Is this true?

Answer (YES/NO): NO